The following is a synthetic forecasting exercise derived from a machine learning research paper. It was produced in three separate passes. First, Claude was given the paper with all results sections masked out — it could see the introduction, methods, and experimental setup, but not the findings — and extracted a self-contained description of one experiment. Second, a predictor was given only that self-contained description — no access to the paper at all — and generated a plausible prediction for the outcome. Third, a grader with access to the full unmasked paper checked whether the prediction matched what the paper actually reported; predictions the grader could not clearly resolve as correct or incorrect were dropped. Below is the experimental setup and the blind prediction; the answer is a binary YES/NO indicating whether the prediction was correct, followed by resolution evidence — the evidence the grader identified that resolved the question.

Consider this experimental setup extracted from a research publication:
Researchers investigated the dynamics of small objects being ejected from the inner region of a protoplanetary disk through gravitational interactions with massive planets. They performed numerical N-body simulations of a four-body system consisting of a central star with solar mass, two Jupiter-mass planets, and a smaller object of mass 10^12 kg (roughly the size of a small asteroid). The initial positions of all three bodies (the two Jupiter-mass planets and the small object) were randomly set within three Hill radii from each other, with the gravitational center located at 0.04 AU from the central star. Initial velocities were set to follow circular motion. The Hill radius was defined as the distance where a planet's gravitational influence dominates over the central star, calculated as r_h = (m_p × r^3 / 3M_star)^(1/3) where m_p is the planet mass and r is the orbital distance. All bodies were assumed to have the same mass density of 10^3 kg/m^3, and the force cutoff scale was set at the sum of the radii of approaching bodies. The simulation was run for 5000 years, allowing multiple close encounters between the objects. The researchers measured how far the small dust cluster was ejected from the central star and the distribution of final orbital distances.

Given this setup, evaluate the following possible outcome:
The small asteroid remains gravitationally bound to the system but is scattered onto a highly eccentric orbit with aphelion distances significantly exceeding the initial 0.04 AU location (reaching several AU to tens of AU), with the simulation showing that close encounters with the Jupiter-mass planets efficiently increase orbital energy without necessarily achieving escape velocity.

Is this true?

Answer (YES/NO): NO